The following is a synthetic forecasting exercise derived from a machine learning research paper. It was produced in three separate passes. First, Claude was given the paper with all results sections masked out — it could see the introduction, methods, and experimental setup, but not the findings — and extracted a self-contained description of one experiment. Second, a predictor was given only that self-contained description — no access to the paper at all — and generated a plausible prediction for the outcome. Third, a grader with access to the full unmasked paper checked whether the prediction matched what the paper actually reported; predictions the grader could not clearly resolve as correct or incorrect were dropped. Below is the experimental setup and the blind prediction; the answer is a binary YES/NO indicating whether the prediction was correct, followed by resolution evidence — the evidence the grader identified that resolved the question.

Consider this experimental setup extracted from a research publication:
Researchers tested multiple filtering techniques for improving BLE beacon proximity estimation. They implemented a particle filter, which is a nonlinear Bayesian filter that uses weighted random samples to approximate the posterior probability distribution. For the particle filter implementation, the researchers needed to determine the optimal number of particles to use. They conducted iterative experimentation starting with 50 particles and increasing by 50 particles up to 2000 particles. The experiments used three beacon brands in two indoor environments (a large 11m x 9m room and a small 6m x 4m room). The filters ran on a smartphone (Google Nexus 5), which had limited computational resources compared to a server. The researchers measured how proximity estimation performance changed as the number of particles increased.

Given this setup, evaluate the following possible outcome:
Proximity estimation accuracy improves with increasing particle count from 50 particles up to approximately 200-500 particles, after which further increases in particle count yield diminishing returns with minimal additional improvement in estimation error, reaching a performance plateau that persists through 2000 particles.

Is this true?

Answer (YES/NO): NO